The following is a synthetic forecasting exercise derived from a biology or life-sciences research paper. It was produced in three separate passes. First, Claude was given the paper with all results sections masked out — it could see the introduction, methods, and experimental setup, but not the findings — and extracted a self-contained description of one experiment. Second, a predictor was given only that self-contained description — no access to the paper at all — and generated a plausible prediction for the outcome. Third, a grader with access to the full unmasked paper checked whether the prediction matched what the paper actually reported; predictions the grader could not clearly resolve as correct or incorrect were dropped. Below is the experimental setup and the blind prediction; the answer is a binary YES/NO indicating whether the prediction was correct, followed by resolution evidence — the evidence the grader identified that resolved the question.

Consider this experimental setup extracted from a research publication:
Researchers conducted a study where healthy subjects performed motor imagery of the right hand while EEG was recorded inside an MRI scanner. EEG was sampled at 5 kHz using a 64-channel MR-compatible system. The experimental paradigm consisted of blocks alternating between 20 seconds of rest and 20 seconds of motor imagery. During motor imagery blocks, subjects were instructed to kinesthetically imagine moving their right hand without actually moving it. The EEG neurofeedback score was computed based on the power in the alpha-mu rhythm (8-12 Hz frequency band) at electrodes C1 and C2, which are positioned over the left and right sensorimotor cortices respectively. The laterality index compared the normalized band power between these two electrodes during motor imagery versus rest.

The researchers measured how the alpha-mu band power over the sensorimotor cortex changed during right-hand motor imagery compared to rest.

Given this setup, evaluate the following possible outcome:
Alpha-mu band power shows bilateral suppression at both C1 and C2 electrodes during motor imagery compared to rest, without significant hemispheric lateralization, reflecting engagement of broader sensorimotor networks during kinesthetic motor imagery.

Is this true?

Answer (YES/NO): NO